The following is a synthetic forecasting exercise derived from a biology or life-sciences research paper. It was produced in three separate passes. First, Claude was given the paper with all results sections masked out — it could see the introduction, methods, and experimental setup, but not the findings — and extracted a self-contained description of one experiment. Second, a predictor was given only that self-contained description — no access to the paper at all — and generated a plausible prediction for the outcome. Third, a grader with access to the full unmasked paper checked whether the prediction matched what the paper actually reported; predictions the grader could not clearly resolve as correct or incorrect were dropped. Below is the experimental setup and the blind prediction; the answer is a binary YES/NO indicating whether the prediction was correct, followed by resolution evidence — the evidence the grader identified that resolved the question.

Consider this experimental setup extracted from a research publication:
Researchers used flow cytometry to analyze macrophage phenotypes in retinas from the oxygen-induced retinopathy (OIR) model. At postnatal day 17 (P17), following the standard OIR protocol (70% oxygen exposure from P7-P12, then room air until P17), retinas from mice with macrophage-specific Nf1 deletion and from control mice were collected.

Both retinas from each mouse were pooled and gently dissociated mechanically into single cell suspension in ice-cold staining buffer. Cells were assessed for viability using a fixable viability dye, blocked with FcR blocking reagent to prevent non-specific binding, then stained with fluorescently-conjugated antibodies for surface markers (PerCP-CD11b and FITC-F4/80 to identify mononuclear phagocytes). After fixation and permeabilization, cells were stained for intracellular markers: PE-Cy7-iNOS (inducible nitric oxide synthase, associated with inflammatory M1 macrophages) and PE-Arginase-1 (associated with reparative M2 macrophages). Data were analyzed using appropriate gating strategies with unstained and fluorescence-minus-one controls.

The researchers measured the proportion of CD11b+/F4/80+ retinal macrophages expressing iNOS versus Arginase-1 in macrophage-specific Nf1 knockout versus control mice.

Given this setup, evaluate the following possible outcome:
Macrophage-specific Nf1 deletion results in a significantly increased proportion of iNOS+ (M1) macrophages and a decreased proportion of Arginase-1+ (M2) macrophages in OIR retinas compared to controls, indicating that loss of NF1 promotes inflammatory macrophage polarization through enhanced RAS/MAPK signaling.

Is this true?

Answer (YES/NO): NO